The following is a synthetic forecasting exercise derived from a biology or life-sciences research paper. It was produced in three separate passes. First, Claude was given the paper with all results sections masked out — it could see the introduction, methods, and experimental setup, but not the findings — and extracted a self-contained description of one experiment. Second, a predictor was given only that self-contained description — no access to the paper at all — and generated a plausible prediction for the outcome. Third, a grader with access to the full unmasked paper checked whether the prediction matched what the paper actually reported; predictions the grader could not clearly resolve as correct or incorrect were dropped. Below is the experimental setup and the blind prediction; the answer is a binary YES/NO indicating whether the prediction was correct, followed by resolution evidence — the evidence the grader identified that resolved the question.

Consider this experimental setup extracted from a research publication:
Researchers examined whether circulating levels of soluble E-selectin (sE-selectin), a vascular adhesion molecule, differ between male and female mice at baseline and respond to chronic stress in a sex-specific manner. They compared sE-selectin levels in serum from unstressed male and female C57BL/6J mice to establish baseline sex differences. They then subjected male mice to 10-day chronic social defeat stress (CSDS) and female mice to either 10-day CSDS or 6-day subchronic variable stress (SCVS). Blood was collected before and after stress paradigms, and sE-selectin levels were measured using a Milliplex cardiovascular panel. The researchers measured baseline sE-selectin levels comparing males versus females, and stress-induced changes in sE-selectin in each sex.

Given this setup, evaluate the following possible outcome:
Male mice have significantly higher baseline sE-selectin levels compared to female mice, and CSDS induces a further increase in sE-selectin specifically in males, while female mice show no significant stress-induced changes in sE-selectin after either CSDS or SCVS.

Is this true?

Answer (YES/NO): NO